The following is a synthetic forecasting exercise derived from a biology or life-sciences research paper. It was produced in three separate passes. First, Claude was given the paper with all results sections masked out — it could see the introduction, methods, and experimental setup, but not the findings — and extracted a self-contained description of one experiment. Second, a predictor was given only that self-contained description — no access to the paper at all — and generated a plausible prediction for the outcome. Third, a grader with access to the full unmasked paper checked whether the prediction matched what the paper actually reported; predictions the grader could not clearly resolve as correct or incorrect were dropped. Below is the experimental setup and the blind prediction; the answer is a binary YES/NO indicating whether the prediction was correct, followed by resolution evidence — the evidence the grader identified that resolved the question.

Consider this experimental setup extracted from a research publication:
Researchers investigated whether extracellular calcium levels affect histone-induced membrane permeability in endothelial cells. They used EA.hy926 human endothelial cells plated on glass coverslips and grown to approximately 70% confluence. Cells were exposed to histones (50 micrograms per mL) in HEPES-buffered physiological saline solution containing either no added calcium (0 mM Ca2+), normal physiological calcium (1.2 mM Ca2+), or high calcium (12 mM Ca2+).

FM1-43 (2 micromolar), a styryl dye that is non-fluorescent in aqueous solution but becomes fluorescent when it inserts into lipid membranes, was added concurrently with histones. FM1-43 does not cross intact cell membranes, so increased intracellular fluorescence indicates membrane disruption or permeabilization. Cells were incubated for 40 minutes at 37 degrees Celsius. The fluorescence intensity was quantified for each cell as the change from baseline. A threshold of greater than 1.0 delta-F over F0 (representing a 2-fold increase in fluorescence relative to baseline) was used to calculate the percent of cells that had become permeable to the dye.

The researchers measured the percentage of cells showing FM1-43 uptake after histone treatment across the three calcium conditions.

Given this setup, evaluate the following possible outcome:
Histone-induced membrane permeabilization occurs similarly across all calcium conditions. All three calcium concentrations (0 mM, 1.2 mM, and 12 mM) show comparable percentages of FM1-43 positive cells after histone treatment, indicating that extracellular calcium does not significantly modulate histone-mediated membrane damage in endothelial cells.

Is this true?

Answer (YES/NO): NO